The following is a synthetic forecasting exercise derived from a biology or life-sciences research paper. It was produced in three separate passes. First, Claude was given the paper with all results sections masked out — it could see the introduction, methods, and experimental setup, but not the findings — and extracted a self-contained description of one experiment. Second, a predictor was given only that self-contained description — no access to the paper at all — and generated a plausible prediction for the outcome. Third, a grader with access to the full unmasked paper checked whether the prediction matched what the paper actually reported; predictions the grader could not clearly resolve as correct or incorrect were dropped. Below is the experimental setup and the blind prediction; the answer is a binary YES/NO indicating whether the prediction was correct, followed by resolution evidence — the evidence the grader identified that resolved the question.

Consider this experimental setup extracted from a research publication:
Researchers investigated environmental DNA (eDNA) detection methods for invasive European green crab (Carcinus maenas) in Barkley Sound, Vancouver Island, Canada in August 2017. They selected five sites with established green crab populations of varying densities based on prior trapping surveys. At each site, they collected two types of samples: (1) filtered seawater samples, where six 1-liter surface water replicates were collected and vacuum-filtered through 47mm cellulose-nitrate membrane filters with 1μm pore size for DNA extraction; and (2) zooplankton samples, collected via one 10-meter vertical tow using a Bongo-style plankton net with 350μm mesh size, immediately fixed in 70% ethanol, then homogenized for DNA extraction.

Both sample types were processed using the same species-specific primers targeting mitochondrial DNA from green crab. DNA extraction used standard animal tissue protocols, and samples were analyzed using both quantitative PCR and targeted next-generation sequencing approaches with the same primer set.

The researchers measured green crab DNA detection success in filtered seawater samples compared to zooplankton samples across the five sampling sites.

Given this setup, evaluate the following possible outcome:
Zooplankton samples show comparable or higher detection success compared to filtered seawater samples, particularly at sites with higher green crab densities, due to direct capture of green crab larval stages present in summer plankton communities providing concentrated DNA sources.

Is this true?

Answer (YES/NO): NO